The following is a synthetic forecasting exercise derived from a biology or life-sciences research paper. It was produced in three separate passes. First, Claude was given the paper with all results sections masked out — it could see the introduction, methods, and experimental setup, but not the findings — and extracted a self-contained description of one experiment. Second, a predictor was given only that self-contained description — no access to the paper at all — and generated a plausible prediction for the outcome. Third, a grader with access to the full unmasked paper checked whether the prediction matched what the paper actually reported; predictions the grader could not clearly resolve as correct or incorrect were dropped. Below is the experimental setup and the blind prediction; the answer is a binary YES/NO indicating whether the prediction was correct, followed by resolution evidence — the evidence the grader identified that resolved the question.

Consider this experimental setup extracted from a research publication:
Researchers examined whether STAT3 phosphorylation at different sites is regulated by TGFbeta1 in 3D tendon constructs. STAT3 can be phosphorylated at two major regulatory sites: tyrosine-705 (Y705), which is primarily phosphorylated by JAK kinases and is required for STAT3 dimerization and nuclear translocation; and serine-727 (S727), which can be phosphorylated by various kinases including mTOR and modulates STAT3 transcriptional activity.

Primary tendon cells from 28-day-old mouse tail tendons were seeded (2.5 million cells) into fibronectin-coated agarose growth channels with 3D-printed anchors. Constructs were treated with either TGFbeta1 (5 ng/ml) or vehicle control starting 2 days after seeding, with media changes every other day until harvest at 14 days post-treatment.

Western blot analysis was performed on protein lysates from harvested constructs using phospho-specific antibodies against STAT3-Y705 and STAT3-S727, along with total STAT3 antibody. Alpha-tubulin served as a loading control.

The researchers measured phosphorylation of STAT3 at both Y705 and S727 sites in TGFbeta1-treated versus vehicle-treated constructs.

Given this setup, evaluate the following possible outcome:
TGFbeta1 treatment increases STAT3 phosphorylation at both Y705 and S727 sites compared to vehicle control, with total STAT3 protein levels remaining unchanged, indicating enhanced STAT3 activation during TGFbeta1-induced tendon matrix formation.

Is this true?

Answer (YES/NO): YES